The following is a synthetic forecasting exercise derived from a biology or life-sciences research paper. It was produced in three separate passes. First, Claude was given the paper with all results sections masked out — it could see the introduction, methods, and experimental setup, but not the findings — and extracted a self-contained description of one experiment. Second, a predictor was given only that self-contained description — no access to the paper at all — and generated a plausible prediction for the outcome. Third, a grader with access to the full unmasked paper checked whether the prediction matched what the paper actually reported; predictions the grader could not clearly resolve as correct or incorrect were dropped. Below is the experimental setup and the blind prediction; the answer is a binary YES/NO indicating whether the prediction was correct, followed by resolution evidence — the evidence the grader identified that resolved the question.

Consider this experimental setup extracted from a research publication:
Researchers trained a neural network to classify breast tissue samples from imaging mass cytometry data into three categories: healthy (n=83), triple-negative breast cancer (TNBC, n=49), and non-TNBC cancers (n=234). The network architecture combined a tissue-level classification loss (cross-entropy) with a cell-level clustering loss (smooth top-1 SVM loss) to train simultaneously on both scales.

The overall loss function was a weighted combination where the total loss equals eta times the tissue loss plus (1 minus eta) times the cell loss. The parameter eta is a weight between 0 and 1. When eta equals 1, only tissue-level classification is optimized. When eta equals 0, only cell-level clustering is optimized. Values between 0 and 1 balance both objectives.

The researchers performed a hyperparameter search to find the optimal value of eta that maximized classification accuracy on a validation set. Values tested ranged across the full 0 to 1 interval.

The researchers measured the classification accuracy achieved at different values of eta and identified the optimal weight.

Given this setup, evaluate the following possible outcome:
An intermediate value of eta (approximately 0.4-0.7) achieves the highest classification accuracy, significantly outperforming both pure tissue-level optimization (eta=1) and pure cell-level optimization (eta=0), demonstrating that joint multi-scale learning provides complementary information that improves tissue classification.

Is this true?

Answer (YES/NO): NO